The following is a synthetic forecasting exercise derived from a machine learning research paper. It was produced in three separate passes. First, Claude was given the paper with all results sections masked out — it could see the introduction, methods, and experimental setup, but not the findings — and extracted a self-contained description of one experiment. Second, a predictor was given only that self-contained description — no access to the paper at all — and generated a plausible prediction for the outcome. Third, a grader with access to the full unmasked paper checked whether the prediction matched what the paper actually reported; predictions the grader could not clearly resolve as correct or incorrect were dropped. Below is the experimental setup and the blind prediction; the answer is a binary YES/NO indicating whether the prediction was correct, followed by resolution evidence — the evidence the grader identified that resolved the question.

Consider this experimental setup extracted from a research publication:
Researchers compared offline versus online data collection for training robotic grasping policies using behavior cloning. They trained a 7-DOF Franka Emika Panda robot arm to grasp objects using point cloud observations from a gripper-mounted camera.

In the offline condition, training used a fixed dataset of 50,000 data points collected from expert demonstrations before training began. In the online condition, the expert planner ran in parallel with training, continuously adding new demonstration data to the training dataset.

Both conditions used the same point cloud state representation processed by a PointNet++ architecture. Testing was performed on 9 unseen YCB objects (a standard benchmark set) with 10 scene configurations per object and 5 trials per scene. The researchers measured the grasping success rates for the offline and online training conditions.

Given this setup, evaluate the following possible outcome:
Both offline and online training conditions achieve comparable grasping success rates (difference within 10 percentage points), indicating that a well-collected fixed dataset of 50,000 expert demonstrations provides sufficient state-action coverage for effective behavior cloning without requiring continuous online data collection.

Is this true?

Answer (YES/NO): NO